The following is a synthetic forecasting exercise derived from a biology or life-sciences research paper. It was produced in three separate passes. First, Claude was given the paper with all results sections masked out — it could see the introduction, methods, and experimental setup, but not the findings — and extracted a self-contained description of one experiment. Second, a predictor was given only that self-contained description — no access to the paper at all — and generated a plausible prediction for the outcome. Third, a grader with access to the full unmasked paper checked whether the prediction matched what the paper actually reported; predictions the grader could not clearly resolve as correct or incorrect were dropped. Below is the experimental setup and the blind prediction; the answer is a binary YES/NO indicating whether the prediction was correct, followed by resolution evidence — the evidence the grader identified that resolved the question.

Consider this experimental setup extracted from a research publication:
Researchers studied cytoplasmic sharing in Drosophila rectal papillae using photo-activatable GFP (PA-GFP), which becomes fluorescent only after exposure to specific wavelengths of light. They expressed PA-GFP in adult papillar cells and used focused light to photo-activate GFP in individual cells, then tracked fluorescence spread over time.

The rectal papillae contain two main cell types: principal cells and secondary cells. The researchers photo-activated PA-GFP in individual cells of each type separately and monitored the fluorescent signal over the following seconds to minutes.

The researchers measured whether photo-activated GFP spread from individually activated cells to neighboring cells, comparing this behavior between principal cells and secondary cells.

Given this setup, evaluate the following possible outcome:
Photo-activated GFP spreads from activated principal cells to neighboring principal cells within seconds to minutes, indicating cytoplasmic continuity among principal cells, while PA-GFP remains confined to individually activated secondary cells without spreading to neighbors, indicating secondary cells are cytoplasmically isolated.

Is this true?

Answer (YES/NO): YES